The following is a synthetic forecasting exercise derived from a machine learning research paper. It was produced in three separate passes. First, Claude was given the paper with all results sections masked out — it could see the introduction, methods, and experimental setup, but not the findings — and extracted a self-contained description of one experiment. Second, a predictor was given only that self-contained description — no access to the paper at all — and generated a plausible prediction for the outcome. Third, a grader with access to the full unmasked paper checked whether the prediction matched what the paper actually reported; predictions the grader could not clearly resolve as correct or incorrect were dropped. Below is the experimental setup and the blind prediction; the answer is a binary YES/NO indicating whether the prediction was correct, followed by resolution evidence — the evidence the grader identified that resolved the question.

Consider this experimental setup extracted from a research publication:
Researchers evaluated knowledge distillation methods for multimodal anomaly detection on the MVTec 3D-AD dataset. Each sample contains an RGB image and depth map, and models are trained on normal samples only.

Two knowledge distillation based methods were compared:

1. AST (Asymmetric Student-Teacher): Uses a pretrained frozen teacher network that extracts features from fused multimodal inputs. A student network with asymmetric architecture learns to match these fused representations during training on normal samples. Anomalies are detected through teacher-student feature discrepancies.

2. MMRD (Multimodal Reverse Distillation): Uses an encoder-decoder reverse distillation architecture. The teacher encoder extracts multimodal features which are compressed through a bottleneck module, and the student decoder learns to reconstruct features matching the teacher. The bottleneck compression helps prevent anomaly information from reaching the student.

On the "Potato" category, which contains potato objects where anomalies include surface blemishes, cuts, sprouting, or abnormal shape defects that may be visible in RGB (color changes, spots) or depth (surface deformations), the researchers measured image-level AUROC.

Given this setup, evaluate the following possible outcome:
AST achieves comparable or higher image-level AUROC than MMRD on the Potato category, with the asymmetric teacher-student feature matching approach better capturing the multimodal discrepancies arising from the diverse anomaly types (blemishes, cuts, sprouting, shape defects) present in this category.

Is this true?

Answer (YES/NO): YES